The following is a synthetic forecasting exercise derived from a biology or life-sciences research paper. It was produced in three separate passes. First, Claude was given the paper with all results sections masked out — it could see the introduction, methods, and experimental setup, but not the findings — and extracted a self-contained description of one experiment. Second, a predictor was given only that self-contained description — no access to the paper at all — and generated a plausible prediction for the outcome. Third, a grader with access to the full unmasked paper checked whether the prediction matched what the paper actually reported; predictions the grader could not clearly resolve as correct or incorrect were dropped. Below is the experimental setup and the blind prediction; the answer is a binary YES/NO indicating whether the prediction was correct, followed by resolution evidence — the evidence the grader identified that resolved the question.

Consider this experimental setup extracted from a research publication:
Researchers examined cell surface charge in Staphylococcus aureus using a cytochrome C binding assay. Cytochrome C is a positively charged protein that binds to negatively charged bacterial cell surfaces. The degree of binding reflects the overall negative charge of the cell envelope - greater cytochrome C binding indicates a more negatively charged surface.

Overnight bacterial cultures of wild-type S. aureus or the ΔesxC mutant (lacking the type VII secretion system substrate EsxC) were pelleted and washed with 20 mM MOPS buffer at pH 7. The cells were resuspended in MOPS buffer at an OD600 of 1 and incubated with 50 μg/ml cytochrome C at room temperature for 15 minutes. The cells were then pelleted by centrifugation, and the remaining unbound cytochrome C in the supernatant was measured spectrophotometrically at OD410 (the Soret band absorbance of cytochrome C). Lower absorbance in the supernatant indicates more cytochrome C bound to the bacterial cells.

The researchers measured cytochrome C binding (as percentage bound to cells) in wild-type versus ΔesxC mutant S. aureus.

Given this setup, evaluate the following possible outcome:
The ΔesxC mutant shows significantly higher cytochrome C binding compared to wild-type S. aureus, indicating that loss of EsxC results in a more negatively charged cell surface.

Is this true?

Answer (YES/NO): YES